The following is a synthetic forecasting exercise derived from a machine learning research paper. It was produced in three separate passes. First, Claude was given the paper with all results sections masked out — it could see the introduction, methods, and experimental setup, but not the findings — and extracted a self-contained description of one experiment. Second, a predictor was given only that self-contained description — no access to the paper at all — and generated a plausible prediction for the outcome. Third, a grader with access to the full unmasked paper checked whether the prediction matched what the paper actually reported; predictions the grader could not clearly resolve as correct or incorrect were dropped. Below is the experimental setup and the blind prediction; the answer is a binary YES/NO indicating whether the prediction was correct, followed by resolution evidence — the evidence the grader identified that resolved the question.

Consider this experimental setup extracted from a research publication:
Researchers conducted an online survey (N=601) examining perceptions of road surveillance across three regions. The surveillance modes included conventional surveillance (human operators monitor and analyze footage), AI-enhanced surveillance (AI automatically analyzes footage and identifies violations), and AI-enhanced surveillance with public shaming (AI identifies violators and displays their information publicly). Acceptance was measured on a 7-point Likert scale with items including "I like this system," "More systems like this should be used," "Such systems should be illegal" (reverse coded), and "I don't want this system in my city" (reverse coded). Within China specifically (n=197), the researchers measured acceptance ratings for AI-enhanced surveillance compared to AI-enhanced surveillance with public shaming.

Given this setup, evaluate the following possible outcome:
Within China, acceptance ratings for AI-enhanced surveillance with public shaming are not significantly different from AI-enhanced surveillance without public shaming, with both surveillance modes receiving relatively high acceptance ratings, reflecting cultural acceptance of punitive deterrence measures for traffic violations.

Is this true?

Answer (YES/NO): NO